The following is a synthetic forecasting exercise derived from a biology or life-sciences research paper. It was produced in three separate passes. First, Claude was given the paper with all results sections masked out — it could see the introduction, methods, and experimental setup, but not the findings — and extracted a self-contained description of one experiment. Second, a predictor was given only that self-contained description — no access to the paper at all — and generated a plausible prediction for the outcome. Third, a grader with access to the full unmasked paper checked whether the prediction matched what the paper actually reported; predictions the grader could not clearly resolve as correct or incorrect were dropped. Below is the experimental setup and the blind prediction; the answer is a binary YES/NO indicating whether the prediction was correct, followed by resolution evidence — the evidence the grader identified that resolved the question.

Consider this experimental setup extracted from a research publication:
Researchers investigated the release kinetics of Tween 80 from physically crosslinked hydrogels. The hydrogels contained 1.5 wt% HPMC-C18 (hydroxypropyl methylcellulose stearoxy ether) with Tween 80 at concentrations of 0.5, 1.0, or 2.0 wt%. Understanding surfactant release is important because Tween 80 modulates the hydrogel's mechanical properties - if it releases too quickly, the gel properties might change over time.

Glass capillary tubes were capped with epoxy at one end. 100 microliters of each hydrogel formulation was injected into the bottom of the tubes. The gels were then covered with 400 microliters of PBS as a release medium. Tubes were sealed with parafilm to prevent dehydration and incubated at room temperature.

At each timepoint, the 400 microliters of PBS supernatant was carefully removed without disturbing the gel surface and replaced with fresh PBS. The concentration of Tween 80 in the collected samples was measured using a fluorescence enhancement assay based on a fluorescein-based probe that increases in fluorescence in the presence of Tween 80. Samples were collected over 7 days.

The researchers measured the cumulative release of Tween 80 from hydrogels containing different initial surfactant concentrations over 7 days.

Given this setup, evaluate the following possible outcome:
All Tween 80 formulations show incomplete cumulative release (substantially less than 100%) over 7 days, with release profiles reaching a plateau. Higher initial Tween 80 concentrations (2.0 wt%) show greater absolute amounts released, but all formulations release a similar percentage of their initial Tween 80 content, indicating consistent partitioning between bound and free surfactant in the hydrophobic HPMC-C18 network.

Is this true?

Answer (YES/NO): NO